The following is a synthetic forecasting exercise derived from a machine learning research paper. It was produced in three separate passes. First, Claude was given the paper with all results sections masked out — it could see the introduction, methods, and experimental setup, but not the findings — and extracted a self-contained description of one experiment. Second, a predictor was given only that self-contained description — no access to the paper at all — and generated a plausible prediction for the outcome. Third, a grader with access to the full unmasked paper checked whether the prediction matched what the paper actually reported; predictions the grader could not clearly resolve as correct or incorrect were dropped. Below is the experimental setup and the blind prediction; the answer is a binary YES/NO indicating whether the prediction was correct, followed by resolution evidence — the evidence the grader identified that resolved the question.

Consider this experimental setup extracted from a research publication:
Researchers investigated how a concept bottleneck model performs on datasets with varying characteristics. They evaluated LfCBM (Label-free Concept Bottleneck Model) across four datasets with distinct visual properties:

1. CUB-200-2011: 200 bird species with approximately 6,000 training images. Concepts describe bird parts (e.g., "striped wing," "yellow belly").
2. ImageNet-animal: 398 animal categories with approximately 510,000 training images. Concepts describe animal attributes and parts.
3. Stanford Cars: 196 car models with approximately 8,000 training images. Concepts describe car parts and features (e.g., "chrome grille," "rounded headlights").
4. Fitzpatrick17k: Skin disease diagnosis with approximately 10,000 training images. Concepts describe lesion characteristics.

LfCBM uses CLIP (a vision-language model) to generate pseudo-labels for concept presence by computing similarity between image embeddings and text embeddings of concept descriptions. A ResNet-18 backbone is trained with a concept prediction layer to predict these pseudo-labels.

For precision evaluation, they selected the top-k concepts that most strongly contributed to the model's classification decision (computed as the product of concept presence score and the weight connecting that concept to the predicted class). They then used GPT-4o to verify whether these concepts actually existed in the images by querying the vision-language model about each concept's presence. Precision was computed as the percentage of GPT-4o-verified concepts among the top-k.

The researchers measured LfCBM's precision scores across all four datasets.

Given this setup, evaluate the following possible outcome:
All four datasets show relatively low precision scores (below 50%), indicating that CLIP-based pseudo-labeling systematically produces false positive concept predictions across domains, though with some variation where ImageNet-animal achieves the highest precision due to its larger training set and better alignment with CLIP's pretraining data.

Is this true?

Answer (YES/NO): NO